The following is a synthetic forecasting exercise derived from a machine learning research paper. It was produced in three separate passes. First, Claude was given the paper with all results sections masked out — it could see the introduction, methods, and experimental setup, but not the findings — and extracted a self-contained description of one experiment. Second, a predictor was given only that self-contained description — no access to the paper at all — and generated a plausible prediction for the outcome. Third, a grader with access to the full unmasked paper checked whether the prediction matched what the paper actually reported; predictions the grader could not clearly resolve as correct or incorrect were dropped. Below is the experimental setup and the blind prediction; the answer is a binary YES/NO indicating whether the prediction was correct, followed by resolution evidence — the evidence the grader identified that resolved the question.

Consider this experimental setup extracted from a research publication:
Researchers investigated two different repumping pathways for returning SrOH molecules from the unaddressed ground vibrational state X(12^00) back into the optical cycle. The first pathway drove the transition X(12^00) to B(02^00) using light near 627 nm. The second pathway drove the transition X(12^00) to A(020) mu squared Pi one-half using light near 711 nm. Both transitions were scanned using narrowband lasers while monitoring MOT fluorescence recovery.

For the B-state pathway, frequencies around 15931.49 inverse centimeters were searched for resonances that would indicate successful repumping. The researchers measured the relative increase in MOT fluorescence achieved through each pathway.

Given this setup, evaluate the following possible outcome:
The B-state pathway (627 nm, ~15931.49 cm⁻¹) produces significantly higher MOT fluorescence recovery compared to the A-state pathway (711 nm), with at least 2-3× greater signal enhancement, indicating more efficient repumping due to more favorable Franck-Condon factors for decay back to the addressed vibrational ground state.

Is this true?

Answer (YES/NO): NO